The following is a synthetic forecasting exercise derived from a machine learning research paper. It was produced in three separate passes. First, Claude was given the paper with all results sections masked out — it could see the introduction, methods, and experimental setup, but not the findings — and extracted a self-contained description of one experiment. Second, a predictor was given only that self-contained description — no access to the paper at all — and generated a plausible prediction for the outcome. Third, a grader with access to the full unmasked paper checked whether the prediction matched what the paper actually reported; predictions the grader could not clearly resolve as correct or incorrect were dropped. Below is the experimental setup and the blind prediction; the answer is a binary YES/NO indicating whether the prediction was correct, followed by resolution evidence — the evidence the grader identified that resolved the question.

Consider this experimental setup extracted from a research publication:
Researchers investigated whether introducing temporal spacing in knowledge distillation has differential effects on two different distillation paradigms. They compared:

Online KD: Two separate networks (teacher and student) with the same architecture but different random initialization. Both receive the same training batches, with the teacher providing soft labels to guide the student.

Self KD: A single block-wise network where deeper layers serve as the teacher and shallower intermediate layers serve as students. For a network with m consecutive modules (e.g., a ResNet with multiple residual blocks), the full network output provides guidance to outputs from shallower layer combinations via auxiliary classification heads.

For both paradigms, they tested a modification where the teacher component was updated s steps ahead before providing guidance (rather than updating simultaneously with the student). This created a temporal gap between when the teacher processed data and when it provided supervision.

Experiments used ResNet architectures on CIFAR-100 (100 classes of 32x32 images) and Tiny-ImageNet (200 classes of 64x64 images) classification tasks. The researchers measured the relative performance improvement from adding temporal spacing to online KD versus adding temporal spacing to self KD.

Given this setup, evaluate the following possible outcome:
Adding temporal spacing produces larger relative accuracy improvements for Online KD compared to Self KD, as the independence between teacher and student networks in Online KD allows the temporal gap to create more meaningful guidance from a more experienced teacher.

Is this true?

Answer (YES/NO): NO